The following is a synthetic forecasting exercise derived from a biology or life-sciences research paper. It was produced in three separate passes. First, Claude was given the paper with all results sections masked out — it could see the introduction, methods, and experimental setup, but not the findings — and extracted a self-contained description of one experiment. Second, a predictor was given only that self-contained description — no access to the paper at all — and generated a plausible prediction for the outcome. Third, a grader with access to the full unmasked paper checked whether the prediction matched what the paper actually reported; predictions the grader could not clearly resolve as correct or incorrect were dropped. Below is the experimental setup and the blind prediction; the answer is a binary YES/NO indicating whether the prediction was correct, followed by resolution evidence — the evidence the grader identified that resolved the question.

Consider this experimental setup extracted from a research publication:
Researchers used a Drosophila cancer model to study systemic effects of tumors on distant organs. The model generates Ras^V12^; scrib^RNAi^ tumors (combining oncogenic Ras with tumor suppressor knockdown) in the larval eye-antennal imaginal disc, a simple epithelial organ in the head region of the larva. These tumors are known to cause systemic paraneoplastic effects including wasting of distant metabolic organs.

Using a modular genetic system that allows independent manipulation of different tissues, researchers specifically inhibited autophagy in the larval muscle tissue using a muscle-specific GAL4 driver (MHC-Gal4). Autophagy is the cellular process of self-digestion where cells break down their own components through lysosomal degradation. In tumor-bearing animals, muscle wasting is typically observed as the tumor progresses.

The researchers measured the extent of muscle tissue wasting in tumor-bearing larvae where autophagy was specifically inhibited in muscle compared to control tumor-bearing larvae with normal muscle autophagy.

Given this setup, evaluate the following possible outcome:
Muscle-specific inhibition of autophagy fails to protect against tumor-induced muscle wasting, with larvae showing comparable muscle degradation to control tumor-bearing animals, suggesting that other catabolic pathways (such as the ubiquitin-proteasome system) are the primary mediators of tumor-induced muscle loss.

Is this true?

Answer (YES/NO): NO